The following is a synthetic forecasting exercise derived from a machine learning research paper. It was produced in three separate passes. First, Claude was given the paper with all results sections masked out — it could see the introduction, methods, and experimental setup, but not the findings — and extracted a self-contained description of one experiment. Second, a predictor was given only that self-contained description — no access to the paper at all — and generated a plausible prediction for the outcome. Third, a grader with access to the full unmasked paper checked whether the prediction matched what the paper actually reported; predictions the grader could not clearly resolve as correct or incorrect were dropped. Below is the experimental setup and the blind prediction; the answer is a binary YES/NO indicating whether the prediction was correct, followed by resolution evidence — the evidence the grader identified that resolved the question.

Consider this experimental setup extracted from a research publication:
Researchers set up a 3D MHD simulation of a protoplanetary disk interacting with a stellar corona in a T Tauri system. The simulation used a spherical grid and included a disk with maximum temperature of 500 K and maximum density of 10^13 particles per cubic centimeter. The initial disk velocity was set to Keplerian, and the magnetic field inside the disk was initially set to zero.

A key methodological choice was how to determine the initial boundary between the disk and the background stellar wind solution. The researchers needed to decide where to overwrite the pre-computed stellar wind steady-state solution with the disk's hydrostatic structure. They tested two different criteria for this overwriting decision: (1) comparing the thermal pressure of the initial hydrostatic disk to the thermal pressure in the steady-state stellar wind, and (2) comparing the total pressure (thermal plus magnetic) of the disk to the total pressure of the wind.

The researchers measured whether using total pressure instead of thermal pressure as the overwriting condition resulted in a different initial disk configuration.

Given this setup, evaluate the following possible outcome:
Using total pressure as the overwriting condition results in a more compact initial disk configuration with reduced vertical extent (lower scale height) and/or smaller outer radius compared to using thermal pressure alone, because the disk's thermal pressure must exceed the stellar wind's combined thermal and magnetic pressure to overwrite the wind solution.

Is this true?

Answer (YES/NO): NO